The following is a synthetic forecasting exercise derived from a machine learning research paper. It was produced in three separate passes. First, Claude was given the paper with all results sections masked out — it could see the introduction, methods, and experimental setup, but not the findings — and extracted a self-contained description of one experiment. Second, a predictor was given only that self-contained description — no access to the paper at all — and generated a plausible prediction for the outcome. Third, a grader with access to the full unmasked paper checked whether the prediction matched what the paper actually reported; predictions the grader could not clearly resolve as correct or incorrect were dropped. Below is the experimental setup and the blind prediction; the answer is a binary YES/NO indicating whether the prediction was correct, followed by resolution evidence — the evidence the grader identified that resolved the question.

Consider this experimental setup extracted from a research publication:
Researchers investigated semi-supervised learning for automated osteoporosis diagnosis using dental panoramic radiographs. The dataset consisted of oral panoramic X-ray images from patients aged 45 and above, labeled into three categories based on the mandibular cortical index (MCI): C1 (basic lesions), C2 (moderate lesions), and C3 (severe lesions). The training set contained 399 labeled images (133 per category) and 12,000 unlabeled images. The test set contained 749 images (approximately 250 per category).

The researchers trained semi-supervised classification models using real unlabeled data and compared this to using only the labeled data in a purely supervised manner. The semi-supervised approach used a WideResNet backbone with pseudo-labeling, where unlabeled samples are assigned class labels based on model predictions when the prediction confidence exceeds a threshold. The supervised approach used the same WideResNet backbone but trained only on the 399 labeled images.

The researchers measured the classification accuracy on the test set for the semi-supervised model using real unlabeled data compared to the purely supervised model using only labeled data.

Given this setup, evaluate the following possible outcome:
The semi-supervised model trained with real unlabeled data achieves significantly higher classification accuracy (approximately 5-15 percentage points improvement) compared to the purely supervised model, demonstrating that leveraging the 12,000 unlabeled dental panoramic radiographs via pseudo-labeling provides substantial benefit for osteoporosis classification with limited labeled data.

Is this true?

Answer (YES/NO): NO